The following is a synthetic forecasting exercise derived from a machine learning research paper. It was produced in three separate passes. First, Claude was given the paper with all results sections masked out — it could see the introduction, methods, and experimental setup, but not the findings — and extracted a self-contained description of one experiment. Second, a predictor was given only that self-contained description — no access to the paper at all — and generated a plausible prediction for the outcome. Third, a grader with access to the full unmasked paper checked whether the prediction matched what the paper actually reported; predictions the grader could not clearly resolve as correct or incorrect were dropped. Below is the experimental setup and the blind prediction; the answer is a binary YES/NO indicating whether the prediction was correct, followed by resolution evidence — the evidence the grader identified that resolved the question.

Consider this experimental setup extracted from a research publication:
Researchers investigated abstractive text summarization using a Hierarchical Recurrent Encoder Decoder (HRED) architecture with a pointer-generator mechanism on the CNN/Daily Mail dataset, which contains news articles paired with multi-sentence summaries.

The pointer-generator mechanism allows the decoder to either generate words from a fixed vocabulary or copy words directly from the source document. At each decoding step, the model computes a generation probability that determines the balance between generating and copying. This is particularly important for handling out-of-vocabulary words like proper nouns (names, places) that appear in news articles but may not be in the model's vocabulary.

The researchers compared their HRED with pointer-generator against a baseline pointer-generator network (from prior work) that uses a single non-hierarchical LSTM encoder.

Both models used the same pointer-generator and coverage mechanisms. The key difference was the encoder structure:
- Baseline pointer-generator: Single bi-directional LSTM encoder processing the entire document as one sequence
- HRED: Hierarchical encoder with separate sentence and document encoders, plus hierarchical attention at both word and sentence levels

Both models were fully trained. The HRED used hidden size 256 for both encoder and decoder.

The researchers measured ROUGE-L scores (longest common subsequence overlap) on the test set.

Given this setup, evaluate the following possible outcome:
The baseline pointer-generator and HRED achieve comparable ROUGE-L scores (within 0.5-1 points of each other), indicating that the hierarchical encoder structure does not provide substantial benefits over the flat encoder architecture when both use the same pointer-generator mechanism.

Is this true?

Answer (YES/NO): YES